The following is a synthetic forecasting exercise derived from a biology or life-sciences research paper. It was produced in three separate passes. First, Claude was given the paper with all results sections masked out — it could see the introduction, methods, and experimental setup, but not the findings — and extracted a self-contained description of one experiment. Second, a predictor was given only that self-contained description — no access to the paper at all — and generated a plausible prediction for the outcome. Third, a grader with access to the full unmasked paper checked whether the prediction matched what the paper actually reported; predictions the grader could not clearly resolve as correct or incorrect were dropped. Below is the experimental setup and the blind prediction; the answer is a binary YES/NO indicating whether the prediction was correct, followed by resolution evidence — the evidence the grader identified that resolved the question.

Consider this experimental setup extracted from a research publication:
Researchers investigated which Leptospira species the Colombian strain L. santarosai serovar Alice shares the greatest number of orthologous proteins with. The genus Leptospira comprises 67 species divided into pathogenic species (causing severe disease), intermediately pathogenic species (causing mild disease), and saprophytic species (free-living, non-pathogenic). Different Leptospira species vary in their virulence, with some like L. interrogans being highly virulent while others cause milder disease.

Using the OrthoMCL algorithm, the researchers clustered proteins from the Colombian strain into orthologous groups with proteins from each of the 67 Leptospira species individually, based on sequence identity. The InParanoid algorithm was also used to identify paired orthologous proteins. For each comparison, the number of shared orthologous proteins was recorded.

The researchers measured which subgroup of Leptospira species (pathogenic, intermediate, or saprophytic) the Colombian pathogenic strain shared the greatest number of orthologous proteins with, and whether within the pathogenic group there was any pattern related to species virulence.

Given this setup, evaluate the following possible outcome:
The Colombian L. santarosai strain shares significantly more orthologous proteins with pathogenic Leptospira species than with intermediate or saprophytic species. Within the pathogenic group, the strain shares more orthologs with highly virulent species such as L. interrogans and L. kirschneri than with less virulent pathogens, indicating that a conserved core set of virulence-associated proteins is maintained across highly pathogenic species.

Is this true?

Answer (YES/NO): NO